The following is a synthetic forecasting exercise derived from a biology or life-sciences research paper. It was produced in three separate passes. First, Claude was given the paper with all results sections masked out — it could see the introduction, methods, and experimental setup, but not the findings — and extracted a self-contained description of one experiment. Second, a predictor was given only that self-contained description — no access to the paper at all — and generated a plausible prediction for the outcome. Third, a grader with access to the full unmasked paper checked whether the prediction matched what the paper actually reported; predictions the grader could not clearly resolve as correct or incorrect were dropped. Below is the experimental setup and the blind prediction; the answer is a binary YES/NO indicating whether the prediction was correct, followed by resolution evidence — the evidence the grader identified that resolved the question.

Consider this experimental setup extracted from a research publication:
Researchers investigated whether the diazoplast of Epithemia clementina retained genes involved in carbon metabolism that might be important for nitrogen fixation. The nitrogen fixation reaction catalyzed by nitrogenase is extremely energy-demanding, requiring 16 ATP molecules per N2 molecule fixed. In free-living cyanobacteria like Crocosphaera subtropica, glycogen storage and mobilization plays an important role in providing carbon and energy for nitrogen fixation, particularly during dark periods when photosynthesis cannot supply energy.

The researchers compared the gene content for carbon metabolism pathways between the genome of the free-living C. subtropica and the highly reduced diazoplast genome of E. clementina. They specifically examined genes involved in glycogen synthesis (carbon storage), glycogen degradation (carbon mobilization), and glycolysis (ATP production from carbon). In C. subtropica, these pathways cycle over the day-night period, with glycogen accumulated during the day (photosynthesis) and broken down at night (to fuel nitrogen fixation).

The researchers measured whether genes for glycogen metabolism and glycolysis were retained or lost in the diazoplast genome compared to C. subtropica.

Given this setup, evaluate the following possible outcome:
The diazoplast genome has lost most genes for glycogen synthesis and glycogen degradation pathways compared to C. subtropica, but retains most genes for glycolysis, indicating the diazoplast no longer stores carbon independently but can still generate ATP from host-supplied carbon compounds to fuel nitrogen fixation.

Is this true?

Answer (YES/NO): NO